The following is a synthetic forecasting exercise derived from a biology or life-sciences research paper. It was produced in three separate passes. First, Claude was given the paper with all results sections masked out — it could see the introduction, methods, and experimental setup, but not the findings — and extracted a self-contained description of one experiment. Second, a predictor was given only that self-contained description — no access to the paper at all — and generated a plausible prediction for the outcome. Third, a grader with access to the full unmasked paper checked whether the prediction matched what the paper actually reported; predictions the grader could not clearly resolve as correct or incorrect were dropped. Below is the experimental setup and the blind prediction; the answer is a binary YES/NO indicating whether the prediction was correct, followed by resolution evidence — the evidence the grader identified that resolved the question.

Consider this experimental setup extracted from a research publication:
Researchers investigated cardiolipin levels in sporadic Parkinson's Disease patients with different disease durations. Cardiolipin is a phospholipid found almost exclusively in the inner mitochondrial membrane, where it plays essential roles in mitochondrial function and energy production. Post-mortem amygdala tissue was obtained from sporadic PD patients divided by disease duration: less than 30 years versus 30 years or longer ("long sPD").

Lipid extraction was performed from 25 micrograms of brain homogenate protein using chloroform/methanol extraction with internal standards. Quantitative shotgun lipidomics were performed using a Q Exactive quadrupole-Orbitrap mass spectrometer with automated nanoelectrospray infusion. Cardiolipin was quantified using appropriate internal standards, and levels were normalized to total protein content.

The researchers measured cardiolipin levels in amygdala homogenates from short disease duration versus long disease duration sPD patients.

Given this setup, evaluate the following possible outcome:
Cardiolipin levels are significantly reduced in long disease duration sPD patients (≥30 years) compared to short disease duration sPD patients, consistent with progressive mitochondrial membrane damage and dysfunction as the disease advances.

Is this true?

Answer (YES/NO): YES